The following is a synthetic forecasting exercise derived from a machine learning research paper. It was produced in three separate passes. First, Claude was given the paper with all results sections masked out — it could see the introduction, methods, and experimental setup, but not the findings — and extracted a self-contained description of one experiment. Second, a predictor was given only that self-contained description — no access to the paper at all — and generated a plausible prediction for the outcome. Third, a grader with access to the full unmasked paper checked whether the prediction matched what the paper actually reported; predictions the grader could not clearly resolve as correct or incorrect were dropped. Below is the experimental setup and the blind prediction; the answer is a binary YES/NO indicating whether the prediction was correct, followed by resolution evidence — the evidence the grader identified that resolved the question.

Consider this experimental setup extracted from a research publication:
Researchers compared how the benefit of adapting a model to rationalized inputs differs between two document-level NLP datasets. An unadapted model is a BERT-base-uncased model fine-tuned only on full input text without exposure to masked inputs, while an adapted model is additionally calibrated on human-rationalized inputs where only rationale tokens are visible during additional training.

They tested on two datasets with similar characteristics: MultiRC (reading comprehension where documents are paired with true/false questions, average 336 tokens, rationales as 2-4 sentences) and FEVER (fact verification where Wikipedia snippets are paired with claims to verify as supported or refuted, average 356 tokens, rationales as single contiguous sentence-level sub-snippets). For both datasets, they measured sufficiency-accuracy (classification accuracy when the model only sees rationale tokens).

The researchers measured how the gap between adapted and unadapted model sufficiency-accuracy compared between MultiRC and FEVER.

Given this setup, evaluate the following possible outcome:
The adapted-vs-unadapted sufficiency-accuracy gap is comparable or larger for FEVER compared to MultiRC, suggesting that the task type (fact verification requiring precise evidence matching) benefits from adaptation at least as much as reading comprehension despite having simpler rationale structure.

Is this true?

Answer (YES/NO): NO